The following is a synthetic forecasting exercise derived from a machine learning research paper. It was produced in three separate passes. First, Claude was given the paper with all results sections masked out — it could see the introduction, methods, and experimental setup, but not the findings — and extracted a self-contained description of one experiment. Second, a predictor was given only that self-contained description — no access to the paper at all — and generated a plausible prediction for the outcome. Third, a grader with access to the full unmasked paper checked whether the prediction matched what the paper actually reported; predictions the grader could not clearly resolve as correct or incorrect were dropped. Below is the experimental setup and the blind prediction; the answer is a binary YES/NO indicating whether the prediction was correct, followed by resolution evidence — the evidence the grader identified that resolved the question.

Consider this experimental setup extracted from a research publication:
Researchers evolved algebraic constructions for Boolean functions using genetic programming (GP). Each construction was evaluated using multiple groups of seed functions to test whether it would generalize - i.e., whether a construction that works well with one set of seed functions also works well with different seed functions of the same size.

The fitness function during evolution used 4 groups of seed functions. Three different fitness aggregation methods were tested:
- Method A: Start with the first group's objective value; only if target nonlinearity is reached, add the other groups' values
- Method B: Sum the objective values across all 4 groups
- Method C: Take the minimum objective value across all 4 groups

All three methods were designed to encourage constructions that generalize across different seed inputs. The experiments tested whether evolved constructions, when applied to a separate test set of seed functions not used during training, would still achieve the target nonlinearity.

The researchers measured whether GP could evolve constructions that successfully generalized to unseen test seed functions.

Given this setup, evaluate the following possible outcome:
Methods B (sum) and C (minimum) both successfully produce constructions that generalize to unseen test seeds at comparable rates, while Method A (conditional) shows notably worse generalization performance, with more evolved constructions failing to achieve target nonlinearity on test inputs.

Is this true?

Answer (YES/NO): NO